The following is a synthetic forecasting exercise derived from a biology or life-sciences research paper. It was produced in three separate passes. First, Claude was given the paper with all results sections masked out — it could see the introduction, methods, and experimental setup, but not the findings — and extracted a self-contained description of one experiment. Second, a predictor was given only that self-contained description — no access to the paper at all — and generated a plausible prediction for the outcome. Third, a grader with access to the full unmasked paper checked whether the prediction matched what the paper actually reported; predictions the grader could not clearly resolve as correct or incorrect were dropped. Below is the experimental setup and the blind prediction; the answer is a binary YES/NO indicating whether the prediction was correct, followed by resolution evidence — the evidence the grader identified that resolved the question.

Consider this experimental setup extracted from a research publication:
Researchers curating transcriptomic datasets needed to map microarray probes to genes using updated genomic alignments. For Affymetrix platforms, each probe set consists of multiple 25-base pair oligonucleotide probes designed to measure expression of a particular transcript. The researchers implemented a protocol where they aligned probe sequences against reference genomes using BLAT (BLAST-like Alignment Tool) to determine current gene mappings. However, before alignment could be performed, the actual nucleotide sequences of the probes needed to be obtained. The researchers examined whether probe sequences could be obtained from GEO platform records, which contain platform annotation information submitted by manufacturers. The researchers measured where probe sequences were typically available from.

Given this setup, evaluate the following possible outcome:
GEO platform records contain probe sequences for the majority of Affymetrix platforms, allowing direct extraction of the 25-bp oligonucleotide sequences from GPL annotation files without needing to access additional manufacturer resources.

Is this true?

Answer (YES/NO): NO